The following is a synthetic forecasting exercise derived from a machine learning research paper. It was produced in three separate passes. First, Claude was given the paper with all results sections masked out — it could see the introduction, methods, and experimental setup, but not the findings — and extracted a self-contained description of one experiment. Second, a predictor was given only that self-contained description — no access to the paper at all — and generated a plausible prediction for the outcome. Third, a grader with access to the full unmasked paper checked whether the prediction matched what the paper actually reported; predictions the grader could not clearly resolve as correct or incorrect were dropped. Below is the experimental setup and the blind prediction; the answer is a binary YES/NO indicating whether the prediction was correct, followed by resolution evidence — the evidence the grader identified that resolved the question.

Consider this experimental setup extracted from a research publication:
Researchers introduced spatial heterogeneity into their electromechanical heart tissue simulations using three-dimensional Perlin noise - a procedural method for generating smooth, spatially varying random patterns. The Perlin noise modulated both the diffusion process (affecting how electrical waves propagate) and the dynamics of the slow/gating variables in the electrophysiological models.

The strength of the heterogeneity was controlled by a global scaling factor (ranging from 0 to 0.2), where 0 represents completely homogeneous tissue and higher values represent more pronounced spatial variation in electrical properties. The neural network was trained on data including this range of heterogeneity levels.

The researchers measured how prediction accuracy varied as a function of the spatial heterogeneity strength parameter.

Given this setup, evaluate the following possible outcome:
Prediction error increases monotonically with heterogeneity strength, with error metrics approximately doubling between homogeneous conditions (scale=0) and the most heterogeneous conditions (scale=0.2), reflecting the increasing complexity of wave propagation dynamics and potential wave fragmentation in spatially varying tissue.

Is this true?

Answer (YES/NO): NO